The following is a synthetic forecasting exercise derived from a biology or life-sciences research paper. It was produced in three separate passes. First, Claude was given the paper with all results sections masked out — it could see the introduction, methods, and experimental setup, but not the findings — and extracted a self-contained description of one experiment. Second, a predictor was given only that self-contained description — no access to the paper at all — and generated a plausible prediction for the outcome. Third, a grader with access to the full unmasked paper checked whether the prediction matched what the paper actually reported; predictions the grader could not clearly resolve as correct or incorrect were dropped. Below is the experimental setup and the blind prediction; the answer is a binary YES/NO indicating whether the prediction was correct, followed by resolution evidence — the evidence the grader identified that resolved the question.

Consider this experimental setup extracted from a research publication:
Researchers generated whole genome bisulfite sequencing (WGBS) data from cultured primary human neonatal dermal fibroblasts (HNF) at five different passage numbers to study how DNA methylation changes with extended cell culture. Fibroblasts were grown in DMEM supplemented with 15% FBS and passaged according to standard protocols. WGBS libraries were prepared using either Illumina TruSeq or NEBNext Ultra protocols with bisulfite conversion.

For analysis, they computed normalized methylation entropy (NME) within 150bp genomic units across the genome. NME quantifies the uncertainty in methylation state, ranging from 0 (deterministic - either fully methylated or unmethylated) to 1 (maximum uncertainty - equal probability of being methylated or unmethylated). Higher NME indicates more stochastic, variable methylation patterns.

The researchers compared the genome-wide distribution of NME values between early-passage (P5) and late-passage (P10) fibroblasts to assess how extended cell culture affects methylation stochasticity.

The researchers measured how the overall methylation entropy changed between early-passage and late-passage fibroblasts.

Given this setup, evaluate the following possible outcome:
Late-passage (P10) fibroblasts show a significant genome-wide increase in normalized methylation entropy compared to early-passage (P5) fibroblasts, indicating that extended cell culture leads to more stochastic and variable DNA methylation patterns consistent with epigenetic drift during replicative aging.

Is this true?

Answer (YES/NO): NO